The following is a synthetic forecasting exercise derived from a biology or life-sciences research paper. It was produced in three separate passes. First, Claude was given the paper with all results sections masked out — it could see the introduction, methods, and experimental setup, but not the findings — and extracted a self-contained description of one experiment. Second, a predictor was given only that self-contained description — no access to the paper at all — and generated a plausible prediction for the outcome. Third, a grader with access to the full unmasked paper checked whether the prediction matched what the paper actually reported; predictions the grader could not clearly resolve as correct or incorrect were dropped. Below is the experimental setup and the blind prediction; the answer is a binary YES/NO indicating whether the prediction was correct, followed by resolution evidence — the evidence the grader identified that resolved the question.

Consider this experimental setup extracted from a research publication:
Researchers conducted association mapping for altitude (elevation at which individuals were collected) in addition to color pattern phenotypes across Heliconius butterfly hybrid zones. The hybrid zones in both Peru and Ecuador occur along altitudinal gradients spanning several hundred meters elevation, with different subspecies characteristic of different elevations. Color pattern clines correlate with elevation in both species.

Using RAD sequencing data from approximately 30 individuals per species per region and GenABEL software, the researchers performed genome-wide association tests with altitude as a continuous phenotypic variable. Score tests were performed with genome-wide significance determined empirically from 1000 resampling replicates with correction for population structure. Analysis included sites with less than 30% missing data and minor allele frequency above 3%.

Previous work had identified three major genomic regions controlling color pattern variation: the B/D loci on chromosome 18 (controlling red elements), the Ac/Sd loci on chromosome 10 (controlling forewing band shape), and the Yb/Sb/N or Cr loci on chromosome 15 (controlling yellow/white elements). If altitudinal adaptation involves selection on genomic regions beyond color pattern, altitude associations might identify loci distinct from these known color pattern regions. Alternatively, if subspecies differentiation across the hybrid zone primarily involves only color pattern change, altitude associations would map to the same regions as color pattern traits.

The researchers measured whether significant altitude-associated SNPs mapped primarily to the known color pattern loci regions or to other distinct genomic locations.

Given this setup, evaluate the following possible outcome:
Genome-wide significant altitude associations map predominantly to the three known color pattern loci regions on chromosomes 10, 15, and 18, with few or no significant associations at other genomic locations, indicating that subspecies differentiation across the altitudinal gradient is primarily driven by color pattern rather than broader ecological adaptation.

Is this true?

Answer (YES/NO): NO